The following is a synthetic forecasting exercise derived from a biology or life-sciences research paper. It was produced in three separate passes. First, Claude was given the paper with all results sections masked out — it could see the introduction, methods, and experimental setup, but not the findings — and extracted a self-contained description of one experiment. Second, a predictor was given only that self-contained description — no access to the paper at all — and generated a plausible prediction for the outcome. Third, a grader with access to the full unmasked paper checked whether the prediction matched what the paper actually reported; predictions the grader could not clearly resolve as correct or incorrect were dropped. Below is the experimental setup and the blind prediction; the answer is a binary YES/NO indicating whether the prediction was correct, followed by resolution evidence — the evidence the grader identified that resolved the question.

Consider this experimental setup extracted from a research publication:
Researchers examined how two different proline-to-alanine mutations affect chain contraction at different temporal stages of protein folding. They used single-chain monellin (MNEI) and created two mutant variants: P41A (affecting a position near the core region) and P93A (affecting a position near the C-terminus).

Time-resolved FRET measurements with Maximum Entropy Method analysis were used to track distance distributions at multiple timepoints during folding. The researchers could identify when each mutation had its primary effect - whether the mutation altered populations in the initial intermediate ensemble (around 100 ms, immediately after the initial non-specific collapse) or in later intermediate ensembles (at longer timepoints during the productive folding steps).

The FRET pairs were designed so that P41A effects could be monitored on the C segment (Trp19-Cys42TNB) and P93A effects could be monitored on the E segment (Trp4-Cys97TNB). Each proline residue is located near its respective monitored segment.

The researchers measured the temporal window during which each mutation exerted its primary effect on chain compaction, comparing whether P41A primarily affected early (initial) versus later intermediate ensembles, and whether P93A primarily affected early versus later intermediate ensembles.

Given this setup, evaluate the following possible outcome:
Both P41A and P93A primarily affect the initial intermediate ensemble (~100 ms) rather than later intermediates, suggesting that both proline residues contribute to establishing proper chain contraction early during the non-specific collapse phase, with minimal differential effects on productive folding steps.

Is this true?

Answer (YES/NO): NO